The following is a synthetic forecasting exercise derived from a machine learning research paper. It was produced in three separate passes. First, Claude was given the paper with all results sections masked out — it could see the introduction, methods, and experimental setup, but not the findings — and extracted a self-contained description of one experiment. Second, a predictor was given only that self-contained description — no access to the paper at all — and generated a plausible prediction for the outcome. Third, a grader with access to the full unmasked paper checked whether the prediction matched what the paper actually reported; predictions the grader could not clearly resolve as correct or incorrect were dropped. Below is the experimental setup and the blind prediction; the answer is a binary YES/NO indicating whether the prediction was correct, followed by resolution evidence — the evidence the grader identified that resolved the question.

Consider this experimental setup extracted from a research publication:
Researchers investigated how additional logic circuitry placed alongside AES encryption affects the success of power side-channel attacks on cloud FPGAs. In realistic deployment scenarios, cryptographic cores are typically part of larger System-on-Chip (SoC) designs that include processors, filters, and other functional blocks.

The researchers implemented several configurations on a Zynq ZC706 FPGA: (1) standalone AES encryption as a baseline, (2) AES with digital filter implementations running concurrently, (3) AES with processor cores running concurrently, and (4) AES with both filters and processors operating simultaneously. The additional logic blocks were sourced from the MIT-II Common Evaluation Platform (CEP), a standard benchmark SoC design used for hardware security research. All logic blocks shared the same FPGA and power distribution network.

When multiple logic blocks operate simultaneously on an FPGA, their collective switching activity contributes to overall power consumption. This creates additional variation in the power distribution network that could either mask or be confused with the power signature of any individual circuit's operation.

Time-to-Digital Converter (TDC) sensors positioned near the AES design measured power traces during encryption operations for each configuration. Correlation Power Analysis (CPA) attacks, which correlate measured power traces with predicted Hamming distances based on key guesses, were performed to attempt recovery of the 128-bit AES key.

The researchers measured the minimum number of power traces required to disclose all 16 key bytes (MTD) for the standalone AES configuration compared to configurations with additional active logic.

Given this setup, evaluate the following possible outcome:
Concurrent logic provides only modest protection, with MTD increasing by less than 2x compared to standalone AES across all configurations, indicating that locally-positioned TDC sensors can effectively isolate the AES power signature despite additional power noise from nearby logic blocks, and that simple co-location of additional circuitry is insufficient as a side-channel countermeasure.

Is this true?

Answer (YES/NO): NO